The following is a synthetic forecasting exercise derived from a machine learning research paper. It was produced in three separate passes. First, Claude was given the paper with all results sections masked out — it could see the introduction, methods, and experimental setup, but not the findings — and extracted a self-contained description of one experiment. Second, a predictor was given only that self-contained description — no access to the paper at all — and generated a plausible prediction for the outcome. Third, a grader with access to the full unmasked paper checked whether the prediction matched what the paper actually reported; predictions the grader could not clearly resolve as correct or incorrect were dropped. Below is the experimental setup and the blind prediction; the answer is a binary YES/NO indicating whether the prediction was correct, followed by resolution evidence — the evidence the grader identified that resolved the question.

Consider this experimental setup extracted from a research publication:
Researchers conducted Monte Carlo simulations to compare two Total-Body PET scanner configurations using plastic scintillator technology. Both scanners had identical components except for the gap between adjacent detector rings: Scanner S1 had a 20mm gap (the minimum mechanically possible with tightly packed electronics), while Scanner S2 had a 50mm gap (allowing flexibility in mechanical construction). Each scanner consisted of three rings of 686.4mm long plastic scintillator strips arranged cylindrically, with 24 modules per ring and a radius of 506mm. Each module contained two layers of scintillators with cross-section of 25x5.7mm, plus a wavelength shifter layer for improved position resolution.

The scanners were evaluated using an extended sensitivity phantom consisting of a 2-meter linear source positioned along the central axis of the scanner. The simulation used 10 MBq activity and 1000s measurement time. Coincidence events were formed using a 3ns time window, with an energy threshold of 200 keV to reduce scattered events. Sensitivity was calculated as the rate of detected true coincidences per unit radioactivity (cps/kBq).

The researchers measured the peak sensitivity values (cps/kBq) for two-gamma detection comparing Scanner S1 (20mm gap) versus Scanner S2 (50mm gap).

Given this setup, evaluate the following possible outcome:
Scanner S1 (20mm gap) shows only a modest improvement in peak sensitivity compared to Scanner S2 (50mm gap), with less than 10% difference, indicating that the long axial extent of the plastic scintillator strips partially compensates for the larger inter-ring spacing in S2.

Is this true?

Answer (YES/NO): YES